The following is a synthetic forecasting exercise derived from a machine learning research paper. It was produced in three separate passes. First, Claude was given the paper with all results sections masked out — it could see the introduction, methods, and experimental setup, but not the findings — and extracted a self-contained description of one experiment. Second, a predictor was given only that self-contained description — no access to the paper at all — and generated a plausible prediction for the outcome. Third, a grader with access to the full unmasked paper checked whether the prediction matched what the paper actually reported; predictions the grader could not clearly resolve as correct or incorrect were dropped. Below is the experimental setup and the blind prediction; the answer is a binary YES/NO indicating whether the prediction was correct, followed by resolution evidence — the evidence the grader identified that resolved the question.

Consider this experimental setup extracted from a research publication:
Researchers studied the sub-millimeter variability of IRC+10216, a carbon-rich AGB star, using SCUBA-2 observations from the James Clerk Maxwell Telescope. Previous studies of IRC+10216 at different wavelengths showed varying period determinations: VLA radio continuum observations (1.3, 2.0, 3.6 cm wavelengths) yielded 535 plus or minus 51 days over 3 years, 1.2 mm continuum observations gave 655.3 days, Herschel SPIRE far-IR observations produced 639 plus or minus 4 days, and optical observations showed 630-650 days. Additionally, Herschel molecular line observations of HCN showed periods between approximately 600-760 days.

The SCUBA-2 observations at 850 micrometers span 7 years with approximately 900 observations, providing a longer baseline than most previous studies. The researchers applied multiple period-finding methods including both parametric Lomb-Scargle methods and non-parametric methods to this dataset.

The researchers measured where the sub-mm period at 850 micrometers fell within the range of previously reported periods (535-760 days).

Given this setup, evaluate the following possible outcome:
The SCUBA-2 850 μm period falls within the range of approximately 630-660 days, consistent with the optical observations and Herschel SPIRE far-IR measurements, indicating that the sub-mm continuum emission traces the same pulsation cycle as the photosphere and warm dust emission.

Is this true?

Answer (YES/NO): NO